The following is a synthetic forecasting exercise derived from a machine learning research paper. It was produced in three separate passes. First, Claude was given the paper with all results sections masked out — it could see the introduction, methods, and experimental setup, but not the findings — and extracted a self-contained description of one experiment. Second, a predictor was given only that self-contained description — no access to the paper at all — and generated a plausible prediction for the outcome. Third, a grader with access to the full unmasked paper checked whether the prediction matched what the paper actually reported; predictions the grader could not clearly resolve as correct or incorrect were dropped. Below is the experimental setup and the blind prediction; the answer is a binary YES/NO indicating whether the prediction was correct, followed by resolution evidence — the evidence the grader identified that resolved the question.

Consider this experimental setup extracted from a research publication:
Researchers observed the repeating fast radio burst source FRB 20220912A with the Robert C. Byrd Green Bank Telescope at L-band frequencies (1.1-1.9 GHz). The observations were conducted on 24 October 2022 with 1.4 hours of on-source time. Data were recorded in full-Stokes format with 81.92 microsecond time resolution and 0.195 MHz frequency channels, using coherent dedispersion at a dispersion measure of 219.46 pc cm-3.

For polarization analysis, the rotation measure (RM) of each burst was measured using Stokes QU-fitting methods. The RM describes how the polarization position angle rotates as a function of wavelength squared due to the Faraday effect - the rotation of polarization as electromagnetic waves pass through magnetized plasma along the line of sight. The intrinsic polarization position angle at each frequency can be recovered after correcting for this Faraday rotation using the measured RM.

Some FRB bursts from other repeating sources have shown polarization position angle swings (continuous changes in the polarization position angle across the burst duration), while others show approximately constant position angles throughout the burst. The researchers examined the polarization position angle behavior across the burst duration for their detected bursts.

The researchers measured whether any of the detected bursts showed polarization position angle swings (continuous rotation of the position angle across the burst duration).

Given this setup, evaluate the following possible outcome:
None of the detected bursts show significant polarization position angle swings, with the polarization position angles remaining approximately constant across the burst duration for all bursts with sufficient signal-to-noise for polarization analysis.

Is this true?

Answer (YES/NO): NO